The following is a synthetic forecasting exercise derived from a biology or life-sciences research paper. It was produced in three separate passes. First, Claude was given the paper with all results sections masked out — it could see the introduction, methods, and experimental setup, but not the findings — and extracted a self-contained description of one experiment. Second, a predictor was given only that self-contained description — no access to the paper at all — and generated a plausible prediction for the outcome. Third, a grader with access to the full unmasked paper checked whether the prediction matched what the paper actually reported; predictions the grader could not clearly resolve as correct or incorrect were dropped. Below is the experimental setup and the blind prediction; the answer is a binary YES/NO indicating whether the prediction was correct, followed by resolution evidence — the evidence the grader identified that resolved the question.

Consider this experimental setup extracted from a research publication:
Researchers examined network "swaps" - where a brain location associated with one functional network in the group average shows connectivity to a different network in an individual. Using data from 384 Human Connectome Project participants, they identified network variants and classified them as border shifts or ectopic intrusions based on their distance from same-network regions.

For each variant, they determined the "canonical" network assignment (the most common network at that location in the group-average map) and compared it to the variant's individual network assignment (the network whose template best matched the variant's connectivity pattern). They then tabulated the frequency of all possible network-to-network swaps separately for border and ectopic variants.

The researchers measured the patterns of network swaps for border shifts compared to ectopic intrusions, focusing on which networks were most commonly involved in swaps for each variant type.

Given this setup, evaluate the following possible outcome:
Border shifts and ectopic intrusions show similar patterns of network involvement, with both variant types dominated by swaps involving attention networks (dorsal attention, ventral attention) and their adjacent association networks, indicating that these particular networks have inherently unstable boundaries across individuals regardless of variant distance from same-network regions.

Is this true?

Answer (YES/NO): NO